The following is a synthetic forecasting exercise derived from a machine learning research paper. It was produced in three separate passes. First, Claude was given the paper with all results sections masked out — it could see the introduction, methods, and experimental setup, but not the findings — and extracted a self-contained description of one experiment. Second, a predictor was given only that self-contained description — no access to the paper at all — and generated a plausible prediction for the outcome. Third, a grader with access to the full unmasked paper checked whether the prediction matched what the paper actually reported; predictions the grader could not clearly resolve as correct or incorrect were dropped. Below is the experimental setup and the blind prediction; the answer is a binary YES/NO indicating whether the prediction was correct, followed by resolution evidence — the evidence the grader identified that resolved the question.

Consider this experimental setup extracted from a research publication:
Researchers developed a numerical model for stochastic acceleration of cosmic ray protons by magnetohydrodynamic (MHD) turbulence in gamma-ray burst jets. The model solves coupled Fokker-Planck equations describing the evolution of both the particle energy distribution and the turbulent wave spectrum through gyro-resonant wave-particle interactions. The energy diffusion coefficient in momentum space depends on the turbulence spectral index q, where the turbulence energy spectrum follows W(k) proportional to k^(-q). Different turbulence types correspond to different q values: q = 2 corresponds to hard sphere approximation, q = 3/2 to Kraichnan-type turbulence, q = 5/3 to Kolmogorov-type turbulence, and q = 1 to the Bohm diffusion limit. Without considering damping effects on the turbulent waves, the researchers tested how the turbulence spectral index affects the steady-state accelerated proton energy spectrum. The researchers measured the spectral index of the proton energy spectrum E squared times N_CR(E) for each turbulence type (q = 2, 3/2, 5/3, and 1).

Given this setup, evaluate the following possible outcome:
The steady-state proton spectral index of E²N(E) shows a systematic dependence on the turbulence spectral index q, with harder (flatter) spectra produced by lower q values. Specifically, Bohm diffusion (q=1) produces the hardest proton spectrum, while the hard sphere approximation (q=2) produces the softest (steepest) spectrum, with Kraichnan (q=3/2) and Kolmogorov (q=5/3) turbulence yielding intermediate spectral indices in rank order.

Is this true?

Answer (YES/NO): YES